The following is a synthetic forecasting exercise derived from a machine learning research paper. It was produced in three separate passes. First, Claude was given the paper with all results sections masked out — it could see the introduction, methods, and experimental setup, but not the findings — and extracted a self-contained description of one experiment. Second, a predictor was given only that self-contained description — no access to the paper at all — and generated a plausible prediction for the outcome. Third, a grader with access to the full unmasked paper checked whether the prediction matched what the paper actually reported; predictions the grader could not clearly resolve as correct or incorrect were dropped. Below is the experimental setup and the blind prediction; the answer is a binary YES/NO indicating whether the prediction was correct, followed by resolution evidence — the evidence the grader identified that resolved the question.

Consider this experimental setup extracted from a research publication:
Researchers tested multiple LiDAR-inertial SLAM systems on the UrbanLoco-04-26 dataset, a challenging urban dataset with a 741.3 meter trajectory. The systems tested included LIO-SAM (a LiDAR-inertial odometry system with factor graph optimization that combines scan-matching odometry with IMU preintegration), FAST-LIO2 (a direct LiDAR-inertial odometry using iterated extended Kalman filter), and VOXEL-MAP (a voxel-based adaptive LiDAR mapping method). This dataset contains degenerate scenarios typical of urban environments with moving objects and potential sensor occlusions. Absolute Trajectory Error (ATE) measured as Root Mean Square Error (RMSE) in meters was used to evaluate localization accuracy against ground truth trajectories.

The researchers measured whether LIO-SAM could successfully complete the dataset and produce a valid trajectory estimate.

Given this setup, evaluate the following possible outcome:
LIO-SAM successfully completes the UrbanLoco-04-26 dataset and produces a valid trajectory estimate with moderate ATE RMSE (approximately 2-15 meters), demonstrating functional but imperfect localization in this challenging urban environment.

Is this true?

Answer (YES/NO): NO